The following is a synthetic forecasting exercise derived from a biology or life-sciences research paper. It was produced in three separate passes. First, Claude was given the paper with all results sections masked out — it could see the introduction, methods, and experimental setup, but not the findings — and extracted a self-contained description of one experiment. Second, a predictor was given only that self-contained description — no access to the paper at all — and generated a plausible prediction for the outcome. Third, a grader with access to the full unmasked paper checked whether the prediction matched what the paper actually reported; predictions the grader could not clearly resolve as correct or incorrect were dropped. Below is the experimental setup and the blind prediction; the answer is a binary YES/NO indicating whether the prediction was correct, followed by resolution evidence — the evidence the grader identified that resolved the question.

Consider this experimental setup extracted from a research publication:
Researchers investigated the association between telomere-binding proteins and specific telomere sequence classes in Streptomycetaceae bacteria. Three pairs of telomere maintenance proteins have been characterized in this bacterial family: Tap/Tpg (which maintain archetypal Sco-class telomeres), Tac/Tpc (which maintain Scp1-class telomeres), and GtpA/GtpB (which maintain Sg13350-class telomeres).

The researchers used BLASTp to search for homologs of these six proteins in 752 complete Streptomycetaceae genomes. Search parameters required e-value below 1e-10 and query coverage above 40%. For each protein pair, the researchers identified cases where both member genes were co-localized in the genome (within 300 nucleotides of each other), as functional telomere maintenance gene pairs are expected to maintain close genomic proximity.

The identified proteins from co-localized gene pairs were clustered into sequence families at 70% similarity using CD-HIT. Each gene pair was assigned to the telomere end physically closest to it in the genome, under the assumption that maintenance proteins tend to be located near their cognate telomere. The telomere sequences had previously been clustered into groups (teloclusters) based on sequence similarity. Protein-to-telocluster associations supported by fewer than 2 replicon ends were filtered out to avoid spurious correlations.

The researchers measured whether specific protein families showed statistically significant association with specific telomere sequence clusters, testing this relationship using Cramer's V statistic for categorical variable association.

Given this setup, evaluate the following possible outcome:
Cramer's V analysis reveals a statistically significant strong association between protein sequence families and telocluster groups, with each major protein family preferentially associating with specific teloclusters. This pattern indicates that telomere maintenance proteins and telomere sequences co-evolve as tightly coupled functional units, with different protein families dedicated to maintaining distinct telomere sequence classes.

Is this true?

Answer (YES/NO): NO